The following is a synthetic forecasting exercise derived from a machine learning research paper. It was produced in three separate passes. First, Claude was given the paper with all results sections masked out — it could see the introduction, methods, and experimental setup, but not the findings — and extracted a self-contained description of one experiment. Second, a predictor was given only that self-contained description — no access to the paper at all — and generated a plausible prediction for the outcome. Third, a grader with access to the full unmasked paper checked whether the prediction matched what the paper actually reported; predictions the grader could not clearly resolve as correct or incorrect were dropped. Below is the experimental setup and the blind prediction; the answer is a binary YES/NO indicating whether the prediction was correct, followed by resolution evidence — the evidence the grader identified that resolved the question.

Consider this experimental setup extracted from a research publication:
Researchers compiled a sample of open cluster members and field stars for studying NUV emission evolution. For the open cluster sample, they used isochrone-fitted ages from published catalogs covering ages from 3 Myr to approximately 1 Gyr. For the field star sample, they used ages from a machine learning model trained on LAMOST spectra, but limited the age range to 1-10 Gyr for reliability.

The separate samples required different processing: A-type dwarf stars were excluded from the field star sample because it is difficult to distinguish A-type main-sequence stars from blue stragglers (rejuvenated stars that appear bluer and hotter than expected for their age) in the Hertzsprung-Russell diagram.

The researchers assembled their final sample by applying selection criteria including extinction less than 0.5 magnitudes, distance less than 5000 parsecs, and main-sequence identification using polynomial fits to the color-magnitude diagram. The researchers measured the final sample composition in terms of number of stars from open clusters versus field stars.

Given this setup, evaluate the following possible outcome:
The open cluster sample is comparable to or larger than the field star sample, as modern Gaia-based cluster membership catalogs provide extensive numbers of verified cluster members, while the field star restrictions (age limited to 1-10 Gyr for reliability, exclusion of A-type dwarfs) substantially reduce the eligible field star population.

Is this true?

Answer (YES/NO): NO